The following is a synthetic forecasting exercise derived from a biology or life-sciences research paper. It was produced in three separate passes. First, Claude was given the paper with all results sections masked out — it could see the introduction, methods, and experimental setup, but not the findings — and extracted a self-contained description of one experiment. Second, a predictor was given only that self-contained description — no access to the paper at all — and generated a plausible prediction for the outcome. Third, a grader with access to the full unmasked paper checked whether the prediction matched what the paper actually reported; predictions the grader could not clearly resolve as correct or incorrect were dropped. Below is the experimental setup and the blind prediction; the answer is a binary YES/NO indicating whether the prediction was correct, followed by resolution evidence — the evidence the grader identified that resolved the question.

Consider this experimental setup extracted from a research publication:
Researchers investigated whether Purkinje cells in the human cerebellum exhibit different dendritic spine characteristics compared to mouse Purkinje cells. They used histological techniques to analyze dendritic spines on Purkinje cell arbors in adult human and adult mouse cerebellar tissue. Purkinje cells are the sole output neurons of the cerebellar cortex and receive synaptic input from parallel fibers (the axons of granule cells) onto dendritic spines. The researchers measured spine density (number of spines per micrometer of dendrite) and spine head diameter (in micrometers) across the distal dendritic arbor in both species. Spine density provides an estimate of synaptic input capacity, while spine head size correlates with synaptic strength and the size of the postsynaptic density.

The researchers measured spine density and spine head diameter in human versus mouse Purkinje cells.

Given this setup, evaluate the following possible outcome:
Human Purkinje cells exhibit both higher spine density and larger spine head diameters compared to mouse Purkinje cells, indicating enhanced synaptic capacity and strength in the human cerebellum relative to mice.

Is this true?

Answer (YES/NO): YES